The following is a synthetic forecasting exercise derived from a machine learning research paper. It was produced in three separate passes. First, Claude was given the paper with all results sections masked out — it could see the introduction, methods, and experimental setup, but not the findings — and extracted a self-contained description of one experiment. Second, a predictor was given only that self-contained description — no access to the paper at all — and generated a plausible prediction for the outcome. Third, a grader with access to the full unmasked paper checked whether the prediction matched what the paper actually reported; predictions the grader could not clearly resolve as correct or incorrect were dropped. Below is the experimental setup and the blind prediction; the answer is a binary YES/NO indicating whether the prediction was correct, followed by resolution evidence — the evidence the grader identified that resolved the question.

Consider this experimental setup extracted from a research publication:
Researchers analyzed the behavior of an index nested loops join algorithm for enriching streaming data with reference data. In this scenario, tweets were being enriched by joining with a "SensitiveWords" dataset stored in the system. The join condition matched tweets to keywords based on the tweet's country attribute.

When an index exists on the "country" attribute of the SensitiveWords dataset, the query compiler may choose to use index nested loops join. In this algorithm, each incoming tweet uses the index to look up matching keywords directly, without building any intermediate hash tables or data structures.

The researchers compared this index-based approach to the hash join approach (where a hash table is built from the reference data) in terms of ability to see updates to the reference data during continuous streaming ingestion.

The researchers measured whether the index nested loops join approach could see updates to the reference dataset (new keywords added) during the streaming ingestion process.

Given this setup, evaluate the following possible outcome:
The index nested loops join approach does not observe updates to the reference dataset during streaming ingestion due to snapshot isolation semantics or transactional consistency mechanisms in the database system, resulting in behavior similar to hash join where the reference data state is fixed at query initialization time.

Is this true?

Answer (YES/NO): NO